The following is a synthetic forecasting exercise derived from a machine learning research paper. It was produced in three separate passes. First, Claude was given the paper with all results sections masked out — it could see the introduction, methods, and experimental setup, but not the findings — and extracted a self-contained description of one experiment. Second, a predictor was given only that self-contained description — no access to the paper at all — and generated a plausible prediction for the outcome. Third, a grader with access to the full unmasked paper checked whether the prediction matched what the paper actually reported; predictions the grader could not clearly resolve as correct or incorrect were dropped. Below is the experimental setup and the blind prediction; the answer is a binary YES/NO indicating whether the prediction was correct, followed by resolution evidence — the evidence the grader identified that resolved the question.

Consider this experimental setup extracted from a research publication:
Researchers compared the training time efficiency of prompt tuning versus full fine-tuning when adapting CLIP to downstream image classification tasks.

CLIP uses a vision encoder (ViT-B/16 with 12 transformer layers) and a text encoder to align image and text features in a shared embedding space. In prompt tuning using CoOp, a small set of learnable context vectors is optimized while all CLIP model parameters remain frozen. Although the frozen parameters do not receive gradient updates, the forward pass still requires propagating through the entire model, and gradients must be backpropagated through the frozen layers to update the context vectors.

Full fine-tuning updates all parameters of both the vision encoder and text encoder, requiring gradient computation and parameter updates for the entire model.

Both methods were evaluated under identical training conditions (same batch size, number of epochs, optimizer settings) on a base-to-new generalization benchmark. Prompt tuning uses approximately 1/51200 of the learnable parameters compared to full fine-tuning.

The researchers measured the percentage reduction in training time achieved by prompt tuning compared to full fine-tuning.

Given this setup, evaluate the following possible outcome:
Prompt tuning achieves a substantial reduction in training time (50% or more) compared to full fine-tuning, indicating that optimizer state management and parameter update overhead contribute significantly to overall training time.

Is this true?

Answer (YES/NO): NO